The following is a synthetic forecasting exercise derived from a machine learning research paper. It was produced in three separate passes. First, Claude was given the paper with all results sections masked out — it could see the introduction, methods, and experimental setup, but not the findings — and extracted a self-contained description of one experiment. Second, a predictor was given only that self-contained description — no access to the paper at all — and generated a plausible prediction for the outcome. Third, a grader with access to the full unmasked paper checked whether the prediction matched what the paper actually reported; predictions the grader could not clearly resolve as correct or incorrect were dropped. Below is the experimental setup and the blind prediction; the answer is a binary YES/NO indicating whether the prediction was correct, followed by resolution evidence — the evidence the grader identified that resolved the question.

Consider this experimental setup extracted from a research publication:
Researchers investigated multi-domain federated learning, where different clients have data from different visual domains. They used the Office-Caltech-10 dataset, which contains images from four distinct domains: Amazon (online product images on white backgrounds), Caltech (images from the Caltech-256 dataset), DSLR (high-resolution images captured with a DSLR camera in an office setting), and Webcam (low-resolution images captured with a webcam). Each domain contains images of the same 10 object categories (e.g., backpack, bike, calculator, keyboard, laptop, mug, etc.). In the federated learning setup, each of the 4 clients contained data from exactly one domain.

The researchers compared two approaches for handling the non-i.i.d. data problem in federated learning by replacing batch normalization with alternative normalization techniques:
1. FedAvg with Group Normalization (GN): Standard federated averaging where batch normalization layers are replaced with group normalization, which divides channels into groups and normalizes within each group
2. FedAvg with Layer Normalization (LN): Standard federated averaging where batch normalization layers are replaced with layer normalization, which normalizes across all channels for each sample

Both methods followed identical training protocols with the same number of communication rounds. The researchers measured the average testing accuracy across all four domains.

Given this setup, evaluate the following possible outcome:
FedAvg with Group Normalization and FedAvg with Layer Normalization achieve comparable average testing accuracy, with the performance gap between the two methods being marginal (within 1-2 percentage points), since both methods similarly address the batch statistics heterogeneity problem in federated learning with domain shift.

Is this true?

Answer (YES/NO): NO